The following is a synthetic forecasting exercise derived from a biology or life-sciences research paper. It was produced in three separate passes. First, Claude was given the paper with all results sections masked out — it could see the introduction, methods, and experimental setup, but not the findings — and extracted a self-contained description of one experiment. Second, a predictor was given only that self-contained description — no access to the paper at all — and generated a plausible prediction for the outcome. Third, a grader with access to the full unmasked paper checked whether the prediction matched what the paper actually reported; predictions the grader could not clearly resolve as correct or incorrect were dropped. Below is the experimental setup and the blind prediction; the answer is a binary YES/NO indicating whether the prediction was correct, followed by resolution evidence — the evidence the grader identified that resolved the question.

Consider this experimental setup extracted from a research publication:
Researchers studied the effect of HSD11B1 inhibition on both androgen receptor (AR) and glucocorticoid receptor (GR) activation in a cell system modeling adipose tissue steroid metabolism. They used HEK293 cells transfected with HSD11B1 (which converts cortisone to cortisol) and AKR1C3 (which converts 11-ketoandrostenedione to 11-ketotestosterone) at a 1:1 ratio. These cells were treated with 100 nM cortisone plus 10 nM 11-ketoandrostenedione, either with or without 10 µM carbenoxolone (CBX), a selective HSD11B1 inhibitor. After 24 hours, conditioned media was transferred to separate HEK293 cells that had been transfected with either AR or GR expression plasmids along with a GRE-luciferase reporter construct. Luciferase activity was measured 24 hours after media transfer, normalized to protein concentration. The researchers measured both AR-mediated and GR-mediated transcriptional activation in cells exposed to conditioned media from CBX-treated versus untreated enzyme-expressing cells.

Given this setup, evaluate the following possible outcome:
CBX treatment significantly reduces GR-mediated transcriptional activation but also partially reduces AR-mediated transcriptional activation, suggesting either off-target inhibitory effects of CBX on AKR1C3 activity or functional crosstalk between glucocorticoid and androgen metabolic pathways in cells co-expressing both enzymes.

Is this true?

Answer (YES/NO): NO